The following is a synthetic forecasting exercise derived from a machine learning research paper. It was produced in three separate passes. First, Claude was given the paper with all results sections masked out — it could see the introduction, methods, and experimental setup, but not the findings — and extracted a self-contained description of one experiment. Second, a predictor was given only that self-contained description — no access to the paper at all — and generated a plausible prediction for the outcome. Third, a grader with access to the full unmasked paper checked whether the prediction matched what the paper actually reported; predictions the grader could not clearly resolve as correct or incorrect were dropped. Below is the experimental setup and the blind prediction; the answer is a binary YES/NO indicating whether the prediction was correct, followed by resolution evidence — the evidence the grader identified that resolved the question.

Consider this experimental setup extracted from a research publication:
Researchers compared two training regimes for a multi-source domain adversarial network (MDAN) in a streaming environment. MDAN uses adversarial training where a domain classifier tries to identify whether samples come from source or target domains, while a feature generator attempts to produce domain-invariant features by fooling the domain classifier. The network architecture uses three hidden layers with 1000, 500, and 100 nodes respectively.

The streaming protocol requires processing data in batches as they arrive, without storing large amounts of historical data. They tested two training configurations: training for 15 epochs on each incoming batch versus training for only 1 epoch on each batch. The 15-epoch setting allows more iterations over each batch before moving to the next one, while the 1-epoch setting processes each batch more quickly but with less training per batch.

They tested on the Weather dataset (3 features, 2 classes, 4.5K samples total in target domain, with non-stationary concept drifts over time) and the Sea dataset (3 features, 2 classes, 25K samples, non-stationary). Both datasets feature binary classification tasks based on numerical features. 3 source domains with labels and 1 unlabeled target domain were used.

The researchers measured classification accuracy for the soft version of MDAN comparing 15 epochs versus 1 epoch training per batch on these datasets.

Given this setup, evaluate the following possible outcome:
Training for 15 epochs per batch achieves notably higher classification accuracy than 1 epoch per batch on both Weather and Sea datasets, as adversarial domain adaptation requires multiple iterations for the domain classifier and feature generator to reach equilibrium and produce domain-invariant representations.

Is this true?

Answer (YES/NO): YES